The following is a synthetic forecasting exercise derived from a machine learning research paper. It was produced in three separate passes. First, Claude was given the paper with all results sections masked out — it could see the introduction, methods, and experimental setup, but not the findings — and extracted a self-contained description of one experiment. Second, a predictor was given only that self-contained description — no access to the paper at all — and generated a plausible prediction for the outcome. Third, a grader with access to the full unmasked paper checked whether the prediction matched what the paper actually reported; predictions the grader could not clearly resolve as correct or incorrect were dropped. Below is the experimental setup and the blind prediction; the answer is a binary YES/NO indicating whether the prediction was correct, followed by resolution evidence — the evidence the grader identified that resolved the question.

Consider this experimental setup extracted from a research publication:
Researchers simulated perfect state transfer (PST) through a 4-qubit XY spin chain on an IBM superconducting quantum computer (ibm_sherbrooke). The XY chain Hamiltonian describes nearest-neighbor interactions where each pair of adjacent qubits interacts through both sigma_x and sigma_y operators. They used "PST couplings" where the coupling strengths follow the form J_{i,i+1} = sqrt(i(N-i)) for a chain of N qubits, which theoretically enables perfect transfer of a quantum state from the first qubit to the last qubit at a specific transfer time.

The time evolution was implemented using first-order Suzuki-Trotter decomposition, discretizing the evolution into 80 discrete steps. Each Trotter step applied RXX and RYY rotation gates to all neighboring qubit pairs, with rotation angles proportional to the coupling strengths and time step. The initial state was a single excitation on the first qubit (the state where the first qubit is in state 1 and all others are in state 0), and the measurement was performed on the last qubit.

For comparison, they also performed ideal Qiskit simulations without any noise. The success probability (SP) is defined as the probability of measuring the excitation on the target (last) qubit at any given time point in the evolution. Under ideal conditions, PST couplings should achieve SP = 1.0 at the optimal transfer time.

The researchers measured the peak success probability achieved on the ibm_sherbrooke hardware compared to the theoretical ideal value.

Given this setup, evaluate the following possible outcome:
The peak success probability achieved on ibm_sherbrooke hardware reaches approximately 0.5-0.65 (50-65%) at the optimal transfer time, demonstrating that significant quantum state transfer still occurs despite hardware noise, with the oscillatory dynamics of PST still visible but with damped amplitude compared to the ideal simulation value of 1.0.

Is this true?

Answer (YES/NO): NO